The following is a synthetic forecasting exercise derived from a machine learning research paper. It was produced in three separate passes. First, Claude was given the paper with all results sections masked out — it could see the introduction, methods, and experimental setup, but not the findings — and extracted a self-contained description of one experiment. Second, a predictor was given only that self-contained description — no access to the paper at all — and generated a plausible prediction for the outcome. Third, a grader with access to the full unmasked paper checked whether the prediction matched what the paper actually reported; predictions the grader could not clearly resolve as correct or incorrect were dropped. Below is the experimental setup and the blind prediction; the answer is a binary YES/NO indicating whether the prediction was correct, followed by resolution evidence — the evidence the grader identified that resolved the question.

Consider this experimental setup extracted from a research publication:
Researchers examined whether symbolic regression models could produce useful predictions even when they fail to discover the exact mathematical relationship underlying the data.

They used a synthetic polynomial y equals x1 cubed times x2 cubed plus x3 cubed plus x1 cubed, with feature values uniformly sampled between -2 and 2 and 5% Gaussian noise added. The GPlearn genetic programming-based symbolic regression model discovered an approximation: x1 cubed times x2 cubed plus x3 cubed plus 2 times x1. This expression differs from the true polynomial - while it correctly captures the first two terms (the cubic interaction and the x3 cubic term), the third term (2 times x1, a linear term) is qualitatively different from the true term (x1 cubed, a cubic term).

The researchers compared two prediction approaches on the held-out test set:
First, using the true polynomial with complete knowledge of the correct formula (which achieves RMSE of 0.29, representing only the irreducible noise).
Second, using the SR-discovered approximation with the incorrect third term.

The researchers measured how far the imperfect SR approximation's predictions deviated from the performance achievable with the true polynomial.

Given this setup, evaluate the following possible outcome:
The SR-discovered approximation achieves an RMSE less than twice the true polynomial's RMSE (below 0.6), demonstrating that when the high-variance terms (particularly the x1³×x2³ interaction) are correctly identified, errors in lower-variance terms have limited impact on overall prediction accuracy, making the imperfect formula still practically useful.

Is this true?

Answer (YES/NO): NO